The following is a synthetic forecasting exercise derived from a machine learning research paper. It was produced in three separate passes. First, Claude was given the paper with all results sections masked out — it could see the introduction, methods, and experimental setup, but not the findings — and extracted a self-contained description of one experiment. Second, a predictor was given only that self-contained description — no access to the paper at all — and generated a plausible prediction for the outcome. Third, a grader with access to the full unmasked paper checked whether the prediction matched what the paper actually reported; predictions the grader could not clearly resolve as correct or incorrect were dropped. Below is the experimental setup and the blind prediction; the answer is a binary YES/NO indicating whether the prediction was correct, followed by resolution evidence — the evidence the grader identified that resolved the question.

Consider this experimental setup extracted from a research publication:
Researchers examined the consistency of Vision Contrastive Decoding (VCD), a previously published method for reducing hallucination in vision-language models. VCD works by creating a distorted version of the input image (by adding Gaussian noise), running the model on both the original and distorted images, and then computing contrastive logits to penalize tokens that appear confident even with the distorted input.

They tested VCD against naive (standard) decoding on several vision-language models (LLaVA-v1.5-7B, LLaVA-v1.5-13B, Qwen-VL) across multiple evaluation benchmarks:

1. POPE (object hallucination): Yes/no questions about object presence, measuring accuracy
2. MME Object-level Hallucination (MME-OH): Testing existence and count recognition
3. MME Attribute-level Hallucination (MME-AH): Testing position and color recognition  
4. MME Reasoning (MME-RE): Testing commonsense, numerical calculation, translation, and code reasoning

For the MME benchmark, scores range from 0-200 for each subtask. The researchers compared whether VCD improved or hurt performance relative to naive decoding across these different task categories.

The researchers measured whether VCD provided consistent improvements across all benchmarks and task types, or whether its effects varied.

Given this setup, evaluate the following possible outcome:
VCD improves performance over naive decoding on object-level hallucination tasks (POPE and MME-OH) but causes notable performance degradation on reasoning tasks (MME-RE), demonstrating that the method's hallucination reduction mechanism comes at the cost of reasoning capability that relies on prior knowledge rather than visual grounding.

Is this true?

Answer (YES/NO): NO